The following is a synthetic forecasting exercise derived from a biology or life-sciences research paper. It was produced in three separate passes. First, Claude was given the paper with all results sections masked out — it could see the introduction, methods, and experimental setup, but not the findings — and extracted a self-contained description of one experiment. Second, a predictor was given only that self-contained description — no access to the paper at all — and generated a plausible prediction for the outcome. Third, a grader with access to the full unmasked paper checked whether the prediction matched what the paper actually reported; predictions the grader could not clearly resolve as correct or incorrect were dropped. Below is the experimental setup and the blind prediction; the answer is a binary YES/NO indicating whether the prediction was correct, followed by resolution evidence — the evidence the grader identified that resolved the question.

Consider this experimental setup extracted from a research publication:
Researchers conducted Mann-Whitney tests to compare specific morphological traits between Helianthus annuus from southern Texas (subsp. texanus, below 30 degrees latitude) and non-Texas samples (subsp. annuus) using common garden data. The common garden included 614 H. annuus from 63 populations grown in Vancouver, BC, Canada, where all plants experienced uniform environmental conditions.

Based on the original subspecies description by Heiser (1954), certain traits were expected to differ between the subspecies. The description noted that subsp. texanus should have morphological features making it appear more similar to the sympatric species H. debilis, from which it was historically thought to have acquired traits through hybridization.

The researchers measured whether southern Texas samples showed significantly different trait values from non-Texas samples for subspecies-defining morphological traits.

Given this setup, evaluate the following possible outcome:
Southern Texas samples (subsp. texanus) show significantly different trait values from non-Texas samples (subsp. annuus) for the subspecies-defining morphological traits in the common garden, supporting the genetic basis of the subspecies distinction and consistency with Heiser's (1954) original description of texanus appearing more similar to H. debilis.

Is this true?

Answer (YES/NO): YES